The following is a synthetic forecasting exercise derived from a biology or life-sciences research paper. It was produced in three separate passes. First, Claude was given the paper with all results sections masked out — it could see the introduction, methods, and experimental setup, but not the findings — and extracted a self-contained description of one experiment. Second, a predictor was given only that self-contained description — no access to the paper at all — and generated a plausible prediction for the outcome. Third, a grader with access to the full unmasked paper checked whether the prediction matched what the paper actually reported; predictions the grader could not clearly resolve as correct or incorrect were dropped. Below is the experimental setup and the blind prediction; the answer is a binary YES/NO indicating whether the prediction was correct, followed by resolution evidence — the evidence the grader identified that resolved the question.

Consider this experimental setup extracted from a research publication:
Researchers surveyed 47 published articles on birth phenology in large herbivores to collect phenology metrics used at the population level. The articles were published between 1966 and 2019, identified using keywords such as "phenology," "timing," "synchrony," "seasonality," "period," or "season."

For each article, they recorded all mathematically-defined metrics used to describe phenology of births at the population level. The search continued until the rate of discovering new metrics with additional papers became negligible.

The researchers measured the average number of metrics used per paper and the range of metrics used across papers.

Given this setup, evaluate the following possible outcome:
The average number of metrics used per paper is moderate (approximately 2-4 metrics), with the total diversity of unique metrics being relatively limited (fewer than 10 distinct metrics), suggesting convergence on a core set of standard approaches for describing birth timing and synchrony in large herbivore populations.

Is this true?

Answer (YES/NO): NO